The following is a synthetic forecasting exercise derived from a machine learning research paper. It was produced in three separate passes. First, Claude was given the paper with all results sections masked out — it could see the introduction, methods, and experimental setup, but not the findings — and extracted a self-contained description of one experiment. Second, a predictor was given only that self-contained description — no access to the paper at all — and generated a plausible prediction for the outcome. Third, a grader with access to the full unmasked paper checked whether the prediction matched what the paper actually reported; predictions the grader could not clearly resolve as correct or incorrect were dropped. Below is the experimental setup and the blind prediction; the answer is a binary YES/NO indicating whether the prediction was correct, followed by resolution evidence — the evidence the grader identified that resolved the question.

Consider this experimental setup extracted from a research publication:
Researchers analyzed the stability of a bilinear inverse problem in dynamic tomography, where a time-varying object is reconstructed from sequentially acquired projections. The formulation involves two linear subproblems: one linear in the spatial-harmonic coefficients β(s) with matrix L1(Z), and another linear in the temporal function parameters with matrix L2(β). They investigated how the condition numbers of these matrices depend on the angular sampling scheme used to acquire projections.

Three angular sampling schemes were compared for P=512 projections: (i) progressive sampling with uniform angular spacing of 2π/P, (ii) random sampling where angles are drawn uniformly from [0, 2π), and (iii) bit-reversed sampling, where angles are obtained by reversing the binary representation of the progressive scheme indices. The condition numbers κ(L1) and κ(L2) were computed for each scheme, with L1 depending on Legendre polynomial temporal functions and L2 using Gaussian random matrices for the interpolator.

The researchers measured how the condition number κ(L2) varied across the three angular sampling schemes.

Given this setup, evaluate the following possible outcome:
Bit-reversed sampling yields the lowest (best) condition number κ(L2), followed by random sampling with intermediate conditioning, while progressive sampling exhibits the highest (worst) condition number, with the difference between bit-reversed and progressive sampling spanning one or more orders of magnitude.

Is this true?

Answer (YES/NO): NO